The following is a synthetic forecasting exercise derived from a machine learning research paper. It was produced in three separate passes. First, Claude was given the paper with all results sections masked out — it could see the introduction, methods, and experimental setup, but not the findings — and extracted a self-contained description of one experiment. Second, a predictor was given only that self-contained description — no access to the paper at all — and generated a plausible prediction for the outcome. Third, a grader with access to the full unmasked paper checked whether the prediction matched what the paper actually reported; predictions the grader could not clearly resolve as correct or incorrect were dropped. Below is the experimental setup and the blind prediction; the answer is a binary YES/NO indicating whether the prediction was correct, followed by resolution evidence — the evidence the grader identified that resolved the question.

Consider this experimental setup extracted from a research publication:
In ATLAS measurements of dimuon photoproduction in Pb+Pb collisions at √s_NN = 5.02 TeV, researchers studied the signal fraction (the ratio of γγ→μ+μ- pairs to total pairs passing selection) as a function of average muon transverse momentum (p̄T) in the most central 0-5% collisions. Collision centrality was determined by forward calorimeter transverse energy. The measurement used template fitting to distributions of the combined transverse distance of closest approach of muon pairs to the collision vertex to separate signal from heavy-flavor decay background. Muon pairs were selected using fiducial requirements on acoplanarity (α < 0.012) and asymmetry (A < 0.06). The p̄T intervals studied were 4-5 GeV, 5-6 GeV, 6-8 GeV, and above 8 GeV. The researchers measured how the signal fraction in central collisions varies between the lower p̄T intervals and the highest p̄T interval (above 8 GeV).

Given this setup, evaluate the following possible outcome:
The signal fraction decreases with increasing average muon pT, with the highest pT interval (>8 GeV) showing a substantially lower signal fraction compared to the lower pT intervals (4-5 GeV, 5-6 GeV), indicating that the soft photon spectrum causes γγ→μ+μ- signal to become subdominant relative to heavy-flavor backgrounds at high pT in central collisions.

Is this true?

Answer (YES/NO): NO